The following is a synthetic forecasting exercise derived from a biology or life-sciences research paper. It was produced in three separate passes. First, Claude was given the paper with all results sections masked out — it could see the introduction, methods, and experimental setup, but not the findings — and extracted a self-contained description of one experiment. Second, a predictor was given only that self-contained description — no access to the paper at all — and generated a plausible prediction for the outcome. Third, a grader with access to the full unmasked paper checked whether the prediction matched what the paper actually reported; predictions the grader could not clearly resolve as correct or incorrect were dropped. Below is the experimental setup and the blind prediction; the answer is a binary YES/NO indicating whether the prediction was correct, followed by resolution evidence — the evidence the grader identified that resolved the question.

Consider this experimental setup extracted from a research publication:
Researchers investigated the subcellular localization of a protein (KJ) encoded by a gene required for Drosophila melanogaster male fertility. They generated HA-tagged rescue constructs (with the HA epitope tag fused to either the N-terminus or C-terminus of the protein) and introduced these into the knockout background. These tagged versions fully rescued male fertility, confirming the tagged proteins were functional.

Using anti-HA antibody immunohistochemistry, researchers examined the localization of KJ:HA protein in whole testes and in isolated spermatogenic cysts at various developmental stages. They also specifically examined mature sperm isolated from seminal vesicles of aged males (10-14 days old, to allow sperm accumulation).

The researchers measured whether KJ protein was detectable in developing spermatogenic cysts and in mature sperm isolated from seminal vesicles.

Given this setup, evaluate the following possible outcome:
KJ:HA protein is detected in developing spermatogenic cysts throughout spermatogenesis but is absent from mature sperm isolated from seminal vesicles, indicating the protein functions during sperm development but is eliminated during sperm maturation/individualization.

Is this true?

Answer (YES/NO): NO